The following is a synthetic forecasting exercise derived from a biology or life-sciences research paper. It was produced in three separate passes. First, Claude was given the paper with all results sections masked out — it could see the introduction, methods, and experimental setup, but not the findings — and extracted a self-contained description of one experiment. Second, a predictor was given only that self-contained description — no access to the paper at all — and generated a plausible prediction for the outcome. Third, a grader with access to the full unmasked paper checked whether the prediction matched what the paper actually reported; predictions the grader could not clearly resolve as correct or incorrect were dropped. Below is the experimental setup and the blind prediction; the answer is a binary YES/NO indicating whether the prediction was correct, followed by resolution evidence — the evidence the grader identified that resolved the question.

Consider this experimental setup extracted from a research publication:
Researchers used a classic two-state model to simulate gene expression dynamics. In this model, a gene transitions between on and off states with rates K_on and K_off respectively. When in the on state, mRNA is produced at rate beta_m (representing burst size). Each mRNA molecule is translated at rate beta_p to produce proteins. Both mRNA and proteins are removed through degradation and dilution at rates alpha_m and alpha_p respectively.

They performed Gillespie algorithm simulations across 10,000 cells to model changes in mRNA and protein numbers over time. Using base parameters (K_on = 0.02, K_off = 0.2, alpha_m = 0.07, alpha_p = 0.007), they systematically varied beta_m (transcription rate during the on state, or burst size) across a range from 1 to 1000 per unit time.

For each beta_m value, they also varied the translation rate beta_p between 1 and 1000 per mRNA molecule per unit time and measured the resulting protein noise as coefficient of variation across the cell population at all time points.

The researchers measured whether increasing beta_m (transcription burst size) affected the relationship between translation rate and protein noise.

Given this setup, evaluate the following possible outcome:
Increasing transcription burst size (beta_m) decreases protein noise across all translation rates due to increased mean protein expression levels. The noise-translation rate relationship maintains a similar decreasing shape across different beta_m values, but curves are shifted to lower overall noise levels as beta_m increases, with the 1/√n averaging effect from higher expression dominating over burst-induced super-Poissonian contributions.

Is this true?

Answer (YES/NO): NO